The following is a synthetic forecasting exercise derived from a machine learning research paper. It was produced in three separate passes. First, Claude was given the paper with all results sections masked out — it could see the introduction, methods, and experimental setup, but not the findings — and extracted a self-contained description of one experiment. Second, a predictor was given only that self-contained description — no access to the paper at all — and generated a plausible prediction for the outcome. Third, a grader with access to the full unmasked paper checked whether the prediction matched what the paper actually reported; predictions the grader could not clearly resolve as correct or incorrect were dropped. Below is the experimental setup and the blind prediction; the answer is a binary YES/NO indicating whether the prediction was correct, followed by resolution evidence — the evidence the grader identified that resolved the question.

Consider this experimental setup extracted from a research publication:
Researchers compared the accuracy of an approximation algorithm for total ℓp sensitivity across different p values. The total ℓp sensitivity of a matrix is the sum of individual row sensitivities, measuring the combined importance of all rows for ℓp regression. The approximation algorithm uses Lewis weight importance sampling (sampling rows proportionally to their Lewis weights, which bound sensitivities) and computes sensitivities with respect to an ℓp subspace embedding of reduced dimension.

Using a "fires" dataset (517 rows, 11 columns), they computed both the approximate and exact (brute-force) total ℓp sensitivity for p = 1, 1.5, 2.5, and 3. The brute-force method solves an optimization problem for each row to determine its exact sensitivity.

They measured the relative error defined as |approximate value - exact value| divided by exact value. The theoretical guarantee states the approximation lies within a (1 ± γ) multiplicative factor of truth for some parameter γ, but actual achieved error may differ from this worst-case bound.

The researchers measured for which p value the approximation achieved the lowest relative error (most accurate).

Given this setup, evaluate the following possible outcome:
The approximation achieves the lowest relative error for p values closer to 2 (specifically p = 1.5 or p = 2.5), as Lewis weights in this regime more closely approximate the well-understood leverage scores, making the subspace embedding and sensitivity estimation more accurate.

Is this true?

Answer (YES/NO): NO